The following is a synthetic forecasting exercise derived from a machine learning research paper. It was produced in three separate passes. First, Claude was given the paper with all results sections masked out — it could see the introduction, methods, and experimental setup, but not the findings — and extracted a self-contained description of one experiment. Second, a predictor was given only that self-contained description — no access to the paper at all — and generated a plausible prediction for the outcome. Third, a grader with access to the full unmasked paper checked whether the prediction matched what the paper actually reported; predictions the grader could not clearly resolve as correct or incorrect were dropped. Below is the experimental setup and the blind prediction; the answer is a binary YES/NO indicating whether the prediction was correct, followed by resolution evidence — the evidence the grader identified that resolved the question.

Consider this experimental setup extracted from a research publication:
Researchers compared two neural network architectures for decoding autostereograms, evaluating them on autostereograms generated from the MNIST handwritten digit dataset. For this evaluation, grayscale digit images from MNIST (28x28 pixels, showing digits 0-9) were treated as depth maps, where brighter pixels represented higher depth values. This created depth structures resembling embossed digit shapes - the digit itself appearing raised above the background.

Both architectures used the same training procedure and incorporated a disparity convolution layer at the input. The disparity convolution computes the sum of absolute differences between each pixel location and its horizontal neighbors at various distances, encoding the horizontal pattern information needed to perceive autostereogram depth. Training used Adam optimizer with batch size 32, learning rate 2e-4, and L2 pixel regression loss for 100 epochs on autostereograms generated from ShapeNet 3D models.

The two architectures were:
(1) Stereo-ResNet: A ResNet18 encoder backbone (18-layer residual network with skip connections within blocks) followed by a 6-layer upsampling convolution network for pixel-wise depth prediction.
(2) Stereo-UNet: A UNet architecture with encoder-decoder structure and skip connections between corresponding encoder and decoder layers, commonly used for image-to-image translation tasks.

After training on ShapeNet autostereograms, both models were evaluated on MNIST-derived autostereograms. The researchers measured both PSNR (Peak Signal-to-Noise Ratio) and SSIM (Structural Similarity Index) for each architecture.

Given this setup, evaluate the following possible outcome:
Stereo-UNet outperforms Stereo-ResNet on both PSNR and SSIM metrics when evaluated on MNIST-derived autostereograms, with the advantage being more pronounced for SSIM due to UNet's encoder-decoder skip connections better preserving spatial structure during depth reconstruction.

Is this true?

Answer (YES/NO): NO